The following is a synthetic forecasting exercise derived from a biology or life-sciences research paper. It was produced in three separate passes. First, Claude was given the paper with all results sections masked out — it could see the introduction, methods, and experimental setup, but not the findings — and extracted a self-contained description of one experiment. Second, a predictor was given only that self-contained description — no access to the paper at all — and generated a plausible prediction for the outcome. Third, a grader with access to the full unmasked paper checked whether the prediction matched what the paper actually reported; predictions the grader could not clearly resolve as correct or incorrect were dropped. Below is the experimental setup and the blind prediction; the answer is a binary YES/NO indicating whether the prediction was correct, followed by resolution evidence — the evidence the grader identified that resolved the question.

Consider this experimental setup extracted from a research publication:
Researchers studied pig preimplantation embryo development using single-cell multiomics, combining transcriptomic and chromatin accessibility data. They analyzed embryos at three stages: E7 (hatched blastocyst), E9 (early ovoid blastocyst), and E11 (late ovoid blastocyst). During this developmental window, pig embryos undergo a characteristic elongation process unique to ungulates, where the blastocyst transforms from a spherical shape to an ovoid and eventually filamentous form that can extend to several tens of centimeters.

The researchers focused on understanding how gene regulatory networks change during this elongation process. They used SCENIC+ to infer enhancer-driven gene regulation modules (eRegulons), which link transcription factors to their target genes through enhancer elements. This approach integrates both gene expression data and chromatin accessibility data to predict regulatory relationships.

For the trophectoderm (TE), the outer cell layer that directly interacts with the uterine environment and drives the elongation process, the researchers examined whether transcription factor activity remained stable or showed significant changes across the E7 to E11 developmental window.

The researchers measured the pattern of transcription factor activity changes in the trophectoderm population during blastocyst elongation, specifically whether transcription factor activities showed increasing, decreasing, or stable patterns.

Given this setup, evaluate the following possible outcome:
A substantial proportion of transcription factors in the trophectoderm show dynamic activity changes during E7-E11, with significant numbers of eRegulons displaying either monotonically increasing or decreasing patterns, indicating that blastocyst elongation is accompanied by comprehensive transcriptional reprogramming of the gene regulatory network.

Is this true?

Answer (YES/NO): YES